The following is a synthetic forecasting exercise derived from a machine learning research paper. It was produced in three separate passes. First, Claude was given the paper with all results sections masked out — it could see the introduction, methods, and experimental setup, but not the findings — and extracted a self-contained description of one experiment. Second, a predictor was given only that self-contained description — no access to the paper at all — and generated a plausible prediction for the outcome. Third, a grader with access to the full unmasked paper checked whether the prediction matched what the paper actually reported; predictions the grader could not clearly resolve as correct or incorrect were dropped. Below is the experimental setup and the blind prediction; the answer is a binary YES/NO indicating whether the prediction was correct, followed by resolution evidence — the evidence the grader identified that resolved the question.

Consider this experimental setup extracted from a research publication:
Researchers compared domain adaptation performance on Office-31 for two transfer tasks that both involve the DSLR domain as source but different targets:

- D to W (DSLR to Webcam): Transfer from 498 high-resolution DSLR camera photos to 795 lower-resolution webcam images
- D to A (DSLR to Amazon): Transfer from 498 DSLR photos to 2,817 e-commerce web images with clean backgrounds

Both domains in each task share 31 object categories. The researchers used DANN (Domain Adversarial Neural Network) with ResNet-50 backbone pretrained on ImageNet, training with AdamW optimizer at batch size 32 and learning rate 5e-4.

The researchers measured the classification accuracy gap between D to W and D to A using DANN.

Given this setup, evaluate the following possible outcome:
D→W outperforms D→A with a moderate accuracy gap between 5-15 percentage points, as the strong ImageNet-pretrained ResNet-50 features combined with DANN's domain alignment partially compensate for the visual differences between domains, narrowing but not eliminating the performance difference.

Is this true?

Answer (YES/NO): NO